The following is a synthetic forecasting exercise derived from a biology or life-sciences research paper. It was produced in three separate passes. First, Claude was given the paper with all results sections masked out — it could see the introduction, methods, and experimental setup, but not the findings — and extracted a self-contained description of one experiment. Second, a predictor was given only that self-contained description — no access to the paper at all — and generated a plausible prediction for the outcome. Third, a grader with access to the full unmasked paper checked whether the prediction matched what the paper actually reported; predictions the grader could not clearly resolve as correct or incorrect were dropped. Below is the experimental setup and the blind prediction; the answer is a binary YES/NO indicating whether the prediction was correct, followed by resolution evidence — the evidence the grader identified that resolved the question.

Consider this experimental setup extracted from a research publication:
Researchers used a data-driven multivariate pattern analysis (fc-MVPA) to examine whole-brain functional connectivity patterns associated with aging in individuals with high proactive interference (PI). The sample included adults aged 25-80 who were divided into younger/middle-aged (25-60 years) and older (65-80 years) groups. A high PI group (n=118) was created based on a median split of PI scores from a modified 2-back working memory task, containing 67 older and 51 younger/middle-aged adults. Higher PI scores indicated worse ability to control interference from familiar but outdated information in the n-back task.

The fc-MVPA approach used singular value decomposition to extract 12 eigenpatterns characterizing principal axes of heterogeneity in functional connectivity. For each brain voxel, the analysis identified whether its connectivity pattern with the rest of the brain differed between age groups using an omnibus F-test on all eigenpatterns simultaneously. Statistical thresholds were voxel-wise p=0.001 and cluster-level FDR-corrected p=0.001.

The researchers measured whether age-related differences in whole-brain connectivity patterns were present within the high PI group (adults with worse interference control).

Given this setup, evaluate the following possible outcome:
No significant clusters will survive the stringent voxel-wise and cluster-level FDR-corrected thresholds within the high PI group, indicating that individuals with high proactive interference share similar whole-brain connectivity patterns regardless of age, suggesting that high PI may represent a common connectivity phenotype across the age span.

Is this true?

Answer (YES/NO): NO